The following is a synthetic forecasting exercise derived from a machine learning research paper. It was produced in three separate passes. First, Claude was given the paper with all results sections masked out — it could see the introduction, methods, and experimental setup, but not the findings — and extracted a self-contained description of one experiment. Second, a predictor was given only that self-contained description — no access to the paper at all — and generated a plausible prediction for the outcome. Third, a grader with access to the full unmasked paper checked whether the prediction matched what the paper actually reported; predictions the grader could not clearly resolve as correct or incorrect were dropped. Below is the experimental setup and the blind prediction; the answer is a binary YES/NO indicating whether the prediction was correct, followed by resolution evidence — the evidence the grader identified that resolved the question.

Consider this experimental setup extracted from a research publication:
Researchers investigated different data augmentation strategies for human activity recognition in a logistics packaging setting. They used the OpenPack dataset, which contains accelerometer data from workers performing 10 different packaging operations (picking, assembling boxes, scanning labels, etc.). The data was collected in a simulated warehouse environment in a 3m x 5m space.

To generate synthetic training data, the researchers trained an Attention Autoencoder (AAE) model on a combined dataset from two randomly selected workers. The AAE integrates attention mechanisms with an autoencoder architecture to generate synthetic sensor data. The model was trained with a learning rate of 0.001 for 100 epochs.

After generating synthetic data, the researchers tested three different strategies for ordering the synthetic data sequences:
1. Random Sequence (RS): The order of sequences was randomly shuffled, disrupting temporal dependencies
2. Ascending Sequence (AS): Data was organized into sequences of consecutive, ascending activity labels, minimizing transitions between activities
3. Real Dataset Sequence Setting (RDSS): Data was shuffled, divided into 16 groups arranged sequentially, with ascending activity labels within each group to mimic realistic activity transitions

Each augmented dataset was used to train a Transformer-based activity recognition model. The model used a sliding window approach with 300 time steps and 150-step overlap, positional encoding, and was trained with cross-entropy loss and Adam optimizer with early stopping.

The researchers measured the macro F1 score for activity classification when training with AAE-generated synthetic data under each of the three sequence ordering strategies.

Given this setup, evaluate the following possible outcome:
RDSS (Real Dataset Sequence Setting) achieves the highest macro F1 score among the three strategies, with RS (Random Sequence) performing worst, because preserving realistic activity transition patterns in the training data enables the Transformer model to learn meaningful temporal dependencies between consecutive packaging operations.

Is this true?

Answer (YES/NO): NO